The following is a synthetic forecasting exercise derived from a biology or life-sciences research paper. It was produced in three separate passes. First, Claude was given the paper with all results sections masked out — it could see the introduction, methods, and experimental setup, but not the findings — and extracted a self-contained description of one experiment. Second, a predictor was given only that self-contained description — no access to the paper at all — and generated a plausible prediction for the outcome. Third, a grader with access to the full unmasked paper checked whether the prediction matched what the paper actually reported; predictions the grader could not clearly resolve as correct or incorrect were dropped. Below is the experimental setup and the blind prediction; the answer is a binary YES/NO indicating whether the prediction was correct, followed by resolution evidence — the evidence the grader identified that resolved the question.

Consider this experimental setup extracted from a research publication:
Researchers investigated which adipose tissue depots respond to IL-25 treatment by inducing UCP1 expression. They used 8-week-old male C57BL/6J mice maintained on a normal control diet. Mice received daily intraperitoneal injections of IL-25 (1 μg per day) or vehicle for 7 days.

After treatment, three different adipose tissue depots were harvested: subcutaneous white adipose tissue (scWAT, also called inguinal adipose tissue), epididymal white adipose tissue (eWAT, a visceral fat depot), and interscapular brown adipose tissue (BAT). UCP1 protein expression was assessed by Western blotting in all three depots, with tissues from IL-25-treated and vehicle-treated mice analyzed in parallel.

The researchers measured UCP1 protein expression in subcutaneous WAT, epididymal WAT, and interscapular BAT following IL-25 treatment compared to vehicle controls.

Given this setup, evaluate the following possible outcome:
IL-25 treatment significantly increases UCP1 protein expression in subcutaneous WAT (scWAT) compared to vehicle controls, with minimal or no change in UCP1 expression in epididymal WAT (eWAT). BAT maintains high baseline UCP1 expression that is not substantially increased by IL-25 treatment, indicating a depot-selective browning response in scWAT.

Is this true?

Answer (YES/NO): NO